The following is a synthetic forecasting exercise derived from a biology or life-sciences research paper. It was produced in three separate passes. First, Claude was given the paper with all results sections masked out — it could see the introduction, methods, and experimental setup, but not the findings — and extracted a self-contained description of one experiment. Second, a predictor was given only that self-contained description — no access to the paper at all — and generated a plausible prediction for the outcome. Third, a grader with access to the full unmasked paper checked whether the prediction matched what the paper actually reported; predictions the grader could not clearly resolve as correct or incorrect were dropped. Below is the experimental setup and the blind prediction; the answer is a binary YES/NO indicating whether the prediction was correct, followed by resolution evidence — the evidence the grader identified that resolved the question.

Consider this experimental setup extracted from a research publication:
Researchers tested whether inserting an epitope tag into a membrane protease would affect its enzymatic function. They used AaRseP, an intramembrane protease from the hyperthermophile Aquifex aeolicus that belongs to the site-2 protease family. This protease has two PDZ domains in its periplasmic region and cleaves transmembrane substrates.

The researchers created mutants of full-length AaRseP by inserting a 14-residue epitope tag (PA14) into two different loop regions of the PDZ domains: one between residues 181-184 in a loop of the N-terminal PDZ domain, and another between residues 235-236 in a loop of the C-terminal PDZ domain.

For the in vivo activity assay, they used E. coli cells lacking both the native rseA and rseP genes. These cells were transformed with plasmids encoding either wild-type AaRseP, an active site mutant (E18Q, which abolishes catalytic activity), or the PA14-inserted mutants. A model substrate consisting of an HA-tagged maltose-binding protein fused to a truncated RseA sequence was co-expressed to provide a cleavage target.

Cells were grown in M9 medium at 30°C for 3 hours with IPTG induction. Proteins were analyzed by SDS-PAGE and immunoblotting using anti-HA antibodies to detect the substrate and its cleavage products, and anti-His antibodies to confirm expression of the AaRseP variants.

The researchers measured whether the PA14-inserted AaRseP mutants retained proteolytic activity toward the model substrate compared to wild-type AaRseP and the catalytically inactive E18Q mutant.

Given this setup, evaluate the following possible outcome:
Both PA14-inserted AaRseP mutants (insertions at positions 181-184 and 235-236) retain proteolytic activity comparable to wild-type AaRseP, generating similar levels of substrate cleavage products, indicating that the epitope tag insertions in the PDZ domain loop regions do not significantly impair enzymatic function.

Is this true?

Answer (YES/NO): YES